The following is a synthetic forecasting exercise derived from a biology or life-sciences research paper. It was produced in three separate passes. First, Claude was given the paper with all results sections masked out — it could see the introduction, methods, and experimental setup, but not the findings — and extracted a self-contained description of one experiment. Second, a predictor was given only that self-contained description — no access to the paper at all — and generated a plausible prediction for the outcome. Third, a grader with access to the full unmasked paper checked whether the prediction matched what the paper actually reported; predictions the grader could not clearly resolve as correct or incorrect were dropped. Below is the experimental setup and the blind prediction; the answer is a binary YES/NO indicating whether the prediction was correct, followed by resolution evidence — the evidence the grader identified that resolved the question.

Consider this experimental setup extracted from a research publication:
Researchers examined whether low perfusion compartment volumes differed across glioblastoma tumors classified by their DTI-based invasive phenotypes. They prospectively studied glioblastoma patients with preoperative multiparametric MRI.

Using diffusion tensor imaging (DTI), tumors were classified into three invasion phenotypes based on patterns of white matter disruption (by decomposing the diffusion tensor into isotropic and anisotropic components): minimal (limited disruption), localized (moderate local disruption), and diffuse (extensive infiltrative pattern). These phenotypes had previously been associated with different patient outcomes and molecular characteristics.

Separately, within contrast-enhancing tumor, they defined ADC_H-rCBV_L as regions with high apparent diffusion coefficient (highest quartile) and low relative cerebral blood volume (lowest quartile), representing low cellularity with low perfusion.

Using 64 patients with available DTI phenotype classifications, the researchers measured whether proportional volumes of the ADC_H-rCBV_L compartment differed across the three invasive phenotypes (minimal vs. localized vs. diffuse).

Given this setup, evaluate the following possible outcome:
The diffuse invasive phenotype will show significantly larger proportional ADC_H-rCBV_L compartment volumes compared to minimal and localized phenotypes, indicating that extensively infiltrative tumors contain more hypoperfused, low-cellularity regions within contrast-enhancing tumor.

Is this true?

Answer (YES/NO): NO